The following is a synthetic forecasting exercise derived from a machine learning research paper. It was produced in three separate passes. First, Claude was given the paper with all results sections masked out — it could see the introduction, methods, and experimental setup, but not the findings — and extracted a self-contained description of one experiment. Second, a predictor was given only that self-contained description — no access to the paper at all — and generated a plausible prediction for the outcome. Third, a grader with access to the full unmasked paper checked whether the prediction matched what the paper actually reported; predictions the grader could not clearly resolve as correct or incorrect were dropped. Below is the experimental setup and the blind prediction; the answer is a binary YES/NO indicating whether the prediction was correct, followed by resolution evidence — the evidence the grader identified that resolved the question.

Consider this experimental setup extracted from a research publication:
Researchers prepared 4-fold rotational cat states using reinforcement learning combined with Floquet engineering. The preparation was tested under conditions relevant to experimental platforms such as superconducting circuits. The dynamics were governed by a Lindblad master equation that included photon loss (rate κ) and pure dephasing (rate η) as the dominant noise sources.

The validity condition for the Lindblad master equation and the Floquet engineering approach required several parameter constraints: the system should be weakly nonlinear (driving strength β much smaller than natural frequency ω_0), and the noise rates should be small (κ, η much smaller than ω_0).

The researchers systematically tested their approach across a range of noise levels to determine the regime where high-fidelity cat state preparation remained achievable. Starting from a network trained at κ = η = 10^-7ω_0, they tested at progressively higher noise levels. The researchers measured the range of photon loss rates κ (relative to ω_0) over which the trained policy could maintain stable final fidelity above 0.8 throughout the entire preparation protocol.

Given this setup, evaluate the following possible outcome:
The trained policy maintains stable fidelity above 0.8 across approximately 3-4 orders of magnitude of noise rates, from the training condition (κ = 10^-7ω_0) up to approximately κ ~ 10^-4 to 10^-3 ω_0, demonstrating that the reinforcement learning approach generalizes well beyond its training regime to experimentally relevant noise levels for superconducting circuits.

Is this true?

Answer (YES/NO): YES